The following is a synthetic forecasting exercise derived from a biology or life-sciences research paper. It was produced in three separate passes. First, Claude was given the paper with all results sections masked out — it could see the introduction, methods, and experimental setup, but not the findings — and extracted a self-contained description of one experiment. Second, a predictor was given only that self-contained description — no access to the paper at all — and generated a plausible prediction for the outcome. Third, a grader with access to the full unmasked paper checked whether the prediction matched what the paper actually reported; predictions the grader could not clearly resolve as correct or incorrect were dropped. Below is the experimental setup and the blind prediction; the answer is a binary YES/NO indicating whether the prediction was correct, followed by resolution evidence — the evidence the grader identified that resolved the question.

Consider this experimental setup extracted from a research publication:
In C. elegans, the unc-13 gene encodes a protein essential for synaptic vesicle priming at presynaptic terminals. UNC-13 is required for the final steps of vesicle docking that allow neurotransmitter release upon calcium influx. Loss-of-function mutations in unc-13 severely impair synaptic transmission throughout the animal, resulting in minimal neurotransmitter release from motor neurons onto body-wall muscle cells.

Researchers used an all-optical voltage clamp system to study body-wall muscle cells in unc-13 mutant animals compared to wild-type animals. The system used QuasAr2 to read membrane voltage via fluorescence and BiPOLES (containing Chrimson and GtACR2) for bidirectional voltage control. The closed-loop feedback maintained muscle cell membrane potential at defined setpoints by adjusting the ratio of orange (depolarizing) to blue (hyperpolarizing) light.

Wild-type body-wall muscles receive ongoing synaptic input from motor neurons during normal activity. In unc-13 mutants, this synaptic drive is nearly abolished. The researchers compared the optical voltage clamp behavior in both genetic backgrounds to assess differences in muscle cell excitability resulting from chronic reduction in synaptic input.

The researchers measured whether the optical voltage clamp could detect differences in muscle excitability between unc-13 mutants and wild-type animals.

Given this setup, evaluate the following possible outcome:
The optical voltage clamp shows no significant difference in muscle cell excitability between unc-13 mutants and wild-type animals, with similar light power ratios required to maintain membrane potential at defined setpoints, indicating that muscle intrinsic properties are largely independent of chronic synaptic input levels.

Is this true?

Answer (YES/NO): NO